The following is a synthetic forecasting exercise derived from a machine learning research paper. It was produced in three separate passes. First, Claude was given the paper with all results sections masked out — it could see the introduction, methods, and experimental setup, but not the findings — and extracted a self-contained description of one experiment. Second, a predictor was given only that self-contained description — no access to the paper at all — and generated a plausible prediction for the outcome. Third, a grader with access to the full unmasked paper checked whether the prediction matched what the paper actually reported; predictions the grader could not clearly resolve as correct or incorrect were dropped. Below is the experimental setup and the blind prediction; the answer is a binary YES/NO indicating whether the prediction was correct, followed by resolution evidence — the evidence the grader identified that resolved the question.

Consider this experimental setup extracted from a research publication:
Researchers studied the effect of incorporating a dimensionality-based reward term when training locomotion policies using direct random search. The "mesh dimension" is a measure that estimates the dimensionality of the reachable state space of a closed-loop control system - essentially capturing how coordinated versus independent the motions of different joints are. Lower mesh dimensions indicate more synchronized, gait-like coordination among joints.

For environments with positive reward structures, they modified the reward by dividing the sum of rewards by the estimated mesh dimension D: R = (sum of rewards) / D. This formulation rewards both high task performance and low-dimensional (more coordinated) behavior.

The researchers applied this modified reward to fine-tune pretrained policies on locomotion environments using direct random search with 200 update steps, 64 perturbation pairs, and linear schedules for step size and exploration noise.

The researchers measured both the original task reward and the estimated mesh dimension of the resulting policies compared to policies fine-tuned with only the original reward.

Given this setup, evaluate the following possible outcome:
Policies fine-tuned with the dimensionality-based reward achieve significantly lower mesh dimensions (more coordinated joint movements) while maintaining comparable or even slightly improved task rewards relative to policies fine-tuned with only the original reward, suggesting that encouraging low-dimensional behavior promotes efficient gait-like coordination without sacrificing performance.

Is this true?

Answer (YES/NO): YES